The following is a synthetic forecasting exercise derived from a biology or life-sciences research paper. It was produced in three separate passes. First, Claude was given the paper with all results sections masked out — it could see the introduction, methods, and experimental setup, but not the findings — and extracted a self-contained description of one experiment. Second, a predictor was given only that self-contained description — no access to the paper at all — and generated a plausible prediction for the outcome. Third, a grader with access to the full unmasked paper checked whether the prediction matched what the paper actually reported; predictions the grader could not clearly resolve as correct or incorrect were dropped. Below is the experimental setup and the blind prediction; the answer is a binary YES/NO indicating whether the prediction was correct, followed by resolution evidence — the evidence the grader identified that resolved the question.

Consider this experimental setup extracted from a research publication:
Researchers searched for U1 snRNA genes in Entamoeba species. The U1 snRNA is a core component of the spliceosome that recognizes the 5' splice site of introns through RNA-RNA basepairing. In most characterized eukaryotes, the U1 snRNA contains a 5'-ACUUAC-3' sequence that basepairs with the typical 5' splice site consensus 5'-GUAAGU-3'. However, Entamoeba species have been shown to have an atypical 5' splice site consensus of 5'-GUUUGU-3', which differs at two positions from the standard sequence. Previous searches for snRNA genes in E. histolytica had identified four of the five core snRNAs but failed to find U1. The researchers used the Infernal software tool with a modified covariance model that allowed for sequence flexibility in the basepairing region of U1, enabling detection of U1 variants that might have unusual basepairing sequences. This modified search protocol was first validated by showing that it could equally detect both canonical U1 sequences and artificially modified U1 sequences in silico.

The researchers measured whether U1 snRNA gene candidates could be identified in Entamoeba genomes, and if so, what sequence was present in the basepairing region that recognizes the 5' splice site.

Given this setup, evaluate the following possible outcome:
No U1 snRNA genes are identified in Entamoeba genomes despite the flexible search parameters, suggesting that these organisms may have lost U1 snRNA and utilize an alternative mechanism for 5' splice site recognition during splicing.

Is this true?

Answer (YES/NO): NO